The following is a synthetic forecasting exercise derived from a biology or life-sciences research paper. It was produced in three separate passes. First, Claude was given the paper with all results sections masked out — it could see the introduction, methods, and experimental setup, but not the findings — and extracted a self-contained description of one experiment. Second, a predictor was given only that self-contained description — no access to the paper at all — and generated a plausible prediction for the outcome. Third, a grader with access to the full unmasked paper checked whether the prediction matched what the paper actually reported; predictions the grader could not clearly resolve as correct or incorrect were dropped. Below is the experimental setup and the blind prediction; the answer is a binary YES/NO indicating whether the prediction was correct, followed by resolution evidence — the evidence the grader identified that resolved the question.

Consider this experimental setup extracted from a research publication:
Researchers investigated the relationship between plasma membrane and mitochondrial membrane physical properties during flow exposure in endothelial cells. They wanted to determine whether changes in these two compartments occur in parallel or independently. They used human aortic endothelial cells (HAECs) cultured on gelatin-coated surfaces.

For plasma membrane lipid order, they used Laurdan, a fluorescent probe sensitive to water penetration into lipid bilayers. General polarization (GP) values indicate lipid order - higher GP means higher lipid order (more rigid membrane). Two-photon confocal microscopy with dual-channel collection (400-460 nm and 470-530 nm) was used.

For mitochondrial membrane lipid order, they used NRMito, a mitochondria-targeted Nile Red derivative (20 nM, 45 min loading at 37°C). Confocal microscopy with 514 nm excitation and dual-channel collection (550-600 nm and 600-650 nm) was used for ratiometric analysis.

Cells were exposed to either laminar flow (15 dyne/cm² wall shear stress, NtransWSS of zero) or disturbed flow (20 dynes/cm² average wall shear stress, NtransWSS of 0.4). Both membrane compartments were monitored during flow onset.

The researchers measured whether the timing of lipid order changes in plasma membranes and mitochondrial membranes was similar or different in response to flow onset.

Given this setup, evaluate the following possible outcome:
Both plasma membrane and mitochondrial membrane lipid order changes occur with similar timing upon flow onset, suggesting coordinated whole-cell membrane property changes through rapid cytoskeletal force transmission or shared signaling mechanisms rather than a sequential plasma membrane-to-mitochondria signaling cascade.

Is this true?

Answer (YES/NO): YES